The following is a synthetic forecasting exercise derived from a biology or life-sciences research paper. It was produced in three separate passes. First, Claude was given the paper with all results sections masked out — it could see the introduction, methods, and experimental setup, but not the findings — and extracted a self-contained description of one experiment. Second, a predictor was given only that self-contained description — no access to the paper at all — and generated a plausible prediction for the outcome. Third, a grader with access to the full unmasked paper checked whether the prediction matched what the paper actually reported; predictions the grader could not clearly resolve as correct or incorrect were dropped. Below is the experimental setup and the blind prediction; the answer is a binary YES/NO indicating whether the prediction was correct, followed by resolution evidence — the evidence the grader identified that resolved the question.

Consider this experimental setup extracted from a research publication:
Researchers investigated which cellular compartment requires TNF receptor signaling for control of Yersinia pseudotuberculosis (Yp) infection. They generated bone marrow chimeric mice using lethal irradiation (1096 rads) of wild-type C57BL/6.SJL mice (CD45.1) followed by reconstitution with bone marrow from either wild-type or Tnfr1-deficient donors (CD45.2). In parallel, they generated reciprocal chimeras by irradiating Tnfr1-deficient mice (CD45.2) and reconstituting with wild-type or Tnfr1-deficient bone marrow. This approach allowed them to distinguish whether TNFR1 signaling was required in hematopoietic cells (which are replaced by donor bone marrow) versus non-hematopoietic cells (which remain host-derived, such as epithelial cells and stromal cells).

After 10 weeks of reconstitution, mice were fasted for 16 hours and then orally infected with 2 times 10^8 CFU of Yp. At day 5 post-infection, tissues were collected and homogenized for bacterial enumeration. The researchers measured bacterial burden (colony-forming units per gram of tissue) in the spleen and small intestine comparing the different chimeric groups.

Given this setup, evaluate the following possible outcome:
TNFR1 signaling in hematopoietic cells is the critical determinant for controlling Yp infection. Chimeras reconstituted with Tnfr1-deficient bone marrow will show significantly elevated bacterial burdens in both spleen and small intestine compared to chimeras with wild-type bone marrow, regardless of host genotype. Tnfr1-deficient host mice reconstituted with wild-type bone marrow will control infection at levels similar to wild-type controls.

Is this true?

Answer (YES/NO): NO